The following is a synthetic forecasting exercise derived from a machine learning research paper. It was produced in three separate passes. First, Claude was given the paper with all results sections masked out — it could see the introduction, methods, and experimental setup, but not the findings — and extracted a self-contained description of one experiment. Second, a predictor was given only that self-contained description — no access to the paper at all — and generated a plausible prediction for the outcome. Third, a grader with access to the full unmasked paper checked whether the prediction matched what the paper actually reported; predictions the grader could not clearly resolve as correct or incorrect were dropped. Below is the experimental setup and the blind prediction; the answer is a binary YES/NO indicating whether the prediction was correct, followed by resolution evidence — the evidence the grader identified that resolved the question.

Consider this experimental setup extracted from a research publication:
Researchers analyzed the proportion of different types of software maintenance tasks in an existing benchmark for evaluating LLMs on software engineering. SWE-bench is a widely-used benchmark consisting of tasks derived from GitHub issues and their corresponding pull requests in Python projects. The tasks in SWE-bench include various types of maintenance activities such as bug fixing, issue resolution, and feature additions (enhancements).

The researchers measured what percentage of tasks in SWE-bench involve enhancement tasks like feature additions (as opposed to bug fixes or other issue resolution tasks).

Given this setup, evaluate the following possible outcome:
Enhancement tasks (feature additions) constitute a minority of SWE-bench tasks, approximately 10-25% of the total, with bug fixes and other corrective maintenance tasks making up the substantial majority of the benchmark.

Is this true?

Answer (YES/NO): NO